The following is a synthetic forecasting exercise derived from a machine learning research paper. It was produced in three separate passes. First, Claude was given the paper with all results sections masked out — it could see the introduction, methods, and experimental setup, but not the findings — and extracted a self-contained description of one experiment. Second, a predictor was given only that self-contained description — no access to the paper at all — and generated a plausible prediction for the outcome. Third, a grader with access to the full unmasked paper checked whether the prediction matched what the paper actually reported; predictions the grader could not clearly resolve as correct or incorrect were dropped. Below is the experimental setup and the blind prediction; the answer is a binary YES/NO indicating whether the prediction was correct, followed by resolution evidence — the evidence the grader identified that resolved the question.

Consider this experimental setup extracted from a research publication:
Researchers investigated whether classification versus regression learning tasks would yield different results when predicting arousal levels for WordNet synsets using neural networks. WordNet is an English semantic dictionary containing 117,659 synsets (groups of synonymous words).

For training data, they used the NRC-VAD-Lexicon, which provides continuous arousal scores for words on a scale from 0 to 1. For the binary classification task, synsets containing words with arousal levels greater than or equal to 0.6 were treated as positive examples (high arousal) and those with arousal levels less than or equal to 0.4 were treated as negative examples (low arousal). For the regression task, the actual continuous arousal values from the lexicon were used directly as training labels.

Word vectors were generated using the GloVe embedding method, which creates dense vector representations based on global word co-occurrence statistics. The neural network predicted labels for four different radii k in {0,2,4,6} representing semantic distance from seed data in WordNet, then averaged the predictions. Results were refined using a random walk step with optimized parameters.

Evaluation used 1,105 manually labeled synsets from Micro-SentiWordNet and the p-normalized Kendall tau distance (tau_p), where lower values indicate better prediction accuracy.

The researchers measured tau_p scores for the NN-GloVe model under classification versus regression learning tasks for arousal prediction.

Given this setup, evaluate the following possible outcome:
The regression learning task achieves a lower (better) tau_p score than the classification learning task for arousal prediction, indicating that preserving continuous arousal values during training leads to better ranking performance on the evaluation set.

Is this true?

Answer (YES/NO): YES